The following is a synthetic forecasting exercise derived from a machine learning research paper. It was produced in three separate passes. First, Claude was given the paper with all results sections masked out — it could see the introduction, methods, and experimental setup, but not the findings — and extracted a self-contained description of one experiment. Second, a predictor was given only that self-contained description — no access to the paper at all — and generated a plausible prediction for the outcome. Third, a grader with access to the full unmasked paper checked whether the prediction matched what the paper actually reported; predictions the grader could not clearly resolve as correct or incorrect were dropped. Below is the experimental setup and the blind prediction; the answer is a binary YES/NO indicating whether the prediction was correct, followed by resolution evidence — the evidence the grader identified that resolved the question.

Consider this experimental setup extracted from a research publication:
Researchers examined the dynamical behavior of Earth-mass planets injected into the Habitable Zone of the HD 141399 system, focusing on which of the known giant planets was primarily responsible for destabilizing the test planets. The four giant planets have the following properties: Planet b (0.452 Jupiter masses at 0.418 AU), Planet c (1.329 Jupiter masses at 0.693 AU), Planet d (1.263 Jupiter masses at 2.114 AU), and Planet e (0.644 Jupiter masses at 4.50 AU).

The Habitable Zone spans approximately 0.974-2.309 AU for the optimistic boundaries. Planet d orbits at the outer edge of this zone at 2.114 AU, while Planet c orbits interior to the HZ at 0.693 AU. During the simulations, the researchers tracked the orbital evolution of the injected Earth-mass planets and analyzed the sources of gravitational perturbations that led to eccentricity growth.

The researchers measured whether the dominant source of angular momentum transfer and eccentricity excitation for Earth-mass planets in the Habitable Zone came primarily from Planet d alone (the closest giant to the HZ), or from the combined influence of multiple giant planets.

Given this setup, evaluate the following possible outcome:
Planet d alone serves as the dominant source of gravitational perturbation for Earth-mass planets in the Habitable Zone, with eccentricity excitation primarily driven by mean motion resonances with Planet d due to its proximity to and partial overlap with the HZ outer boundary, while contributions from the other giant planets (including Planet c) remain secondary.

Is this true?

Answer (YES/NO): NO